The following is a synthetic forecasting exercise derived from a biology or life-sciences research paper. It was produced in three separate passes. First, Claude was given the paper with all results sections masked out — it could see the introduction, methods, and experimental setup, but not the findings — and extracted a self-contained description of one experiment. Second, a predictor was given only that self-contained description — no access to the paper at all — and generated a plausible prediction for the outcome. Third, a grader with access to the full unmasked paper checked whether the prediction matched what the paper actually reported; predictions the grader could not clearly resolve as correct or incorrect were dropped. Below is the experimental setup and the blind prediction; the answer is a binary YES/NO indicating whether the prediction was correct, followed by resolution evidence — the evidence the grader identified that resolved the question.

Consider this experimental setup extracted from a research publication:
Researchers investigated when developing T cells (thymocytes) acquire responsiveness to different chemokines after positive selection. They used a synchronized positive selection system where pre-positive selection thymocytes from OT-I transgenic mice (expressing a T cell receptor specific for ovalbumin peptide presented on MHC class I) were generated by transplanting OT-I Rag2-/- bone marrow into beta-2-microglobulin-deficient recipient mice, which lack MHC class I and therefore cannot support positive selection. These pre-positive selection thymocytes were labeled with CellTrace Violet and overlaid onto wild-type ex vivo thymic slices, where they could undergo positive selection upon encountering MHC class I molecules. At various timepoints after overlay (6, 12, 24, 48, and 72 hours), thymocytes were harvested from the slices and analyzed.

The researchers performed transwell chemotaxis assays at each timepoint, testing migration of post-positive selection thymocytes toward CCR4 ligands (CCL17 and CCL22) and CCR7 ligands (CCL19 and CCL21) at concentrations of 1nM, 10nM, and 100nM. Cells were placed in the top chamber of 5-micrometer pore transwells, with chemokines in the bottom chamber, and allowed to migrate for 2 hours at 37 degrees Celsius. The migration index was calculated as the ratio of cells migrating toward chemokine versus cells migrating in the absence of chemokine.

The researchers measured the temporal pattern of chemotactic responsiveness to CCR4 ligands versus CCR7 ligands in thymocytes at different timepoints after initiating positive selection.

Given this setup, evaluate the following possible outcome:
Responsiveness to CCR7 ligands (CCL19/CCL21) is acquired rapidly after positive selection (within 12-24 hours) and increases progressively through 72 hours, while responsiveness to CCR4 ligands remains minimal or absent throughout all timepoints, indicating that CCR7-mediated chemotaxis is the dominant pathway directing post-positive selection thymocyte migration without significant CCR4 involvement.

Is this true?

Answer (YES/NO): NO